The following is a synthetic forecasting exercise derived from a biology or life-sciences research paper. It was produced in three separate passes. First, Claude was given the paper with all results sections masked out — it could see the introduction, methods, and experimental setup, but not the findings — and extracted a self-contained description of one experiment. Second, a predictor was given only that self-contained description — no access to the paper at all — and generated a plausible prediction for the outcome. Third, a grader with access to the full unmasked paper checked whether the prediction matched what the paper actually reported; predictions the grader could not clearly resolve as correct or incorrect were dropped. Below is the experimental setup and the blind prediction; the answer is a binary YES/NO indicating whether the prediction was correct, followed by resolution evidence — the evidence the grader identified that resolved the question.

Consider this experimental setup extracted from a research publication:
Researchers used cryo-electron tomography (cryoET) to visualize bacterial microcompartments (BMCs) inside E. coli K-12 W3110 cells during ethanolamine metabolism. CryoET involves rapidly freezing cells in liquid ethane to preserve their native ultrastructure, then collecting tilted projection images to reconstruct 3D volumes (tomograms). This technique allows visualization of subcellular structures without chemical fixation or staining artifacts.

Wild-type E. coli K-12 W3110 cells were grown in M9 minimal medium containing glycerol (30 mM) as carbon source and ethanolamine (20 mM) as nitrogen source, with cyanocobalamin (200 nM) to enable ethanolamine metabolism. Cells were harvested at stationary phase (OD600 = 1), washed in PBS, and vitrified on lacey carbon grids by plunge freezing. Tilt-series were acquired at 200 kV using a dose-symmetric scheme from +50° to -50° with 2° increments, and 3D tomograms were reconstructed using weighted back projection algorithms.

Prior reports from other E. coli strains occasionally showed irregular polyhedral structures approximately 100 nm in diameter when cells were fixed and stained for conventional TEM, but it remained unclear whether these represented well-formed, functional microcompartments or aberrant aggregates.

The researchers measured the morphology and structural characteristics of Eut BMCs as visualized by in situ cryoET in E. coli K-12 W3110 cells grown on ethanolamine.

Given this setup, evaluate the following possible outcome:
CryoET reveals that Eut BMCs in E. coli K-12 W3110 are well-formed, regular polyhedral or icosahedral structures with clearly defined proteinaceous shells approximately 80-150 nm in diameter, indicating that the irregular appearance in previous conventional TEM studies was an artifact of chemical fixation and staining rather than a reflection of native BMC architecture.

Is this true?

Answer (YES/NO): NO